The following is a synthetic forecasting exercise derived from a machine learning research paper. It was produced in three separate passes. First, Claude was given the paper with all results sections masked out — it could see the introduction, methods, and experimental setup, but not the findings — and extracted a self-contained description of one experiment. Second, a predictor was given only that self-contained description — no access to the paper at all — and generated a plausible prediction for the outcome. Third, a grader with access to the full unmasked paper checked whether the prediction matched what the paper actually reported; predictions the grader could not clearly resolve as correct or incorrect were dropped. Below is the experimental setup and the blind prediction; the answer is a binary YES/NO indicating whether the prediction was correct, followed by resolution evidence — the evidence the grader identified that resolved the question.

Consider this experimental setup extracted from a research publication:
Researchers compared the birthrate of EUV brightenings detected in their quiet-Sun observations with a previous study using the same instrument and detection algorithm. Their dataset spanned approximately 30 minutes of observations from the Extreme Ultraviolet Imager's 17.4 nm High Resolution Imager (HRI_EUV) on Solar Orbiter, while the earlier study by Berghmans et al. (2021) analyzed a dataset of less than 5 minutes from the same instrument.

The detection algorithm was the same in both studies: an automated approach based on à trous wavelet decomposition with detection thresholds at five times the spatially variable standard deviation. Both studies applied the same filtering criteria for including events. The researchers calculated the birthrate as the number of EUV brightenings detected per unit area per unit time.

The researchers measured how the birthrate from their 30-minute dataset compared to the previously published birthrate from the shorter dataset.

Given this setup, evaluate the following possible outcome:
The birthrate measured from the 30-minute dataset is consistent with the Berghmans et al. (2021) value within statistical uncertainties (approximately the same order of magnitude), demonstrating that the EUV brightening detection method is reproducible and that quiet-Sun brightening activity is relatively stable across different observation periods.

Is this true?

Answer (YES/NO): YES